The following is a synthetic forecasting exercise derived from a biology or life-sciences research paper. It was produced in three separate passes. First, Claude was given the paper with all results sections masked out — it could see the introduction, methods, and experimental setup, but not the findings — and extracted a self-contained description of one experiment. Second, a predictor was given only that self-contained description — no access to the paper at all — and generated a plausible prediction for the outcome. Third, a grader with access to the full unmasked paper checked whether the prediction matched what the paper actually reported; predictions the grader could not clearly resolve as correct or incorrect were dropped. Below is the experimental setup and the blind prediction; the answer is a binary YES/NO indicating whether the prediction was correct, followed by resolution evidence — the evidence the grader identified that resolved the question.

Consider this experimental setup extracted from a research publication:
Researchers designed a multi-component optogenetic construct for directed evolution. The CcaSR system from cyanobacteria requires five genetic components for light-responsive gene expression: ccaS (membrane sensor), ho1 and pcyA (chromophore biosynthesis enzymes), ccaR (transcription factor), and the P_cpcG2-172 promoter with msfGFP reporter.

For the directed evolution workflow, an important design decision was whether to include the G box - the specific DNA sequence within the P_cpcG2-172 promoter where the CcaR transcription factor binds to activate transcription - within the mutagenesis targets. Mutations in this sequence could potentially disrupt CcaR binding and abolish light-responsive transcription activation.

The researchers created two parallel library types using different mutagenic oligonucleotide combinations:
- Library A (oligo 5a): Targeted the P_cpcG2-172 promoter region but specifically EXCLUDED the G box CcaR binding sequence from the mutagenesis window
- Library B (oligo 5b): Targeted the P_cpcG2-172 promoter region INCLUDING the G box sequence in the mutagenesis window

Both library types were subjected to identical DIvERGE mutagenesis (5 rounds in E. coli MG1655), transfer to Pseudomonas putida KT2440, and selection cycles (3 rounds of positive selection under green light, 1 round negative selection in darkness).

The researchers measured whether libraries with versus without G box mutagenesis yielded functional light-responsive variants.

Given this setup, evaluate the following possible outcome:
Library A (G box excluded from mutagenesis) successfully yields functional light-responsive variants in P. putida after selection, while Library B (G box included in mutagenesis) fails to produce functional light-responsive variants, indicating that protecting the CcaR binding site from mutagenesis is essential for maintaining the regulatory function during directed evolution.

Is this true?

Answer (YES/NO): NO